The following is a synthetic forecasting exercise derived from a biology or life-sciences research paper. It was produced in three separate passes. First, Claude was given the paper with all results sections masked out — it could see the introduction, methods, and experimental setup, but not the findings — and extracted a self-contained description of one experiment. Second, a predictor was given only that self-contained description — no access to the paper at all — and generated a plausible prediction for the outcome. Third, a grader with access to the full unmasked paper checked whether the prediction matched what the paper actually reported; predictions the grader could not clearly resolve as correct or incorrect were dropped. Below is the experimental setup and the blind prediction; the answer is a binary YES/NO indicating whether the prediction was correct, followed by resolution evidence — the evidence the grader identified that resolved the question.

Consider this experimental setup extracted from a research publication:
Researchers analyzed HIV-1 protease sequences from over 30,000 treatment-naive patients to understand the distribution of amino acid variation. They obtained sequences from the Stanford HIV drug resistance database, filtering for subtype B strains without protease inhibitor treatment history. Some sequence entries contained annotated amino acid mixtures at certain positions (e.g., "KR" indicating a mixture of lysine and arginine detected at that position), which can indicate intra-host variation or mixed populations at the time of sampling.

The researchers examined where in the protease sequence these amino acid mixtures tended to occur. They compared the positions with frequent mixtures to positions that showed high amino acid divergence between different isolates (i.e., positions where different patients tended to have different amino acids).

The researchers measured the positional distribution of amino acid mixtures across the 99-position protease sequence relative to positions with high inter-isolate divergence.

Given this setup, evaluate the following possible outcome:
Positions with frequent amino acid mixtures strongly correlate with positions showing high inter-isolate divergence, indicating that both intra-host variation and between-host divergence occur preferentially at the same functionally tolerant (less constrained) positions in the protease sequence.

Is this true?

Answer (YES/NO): YES